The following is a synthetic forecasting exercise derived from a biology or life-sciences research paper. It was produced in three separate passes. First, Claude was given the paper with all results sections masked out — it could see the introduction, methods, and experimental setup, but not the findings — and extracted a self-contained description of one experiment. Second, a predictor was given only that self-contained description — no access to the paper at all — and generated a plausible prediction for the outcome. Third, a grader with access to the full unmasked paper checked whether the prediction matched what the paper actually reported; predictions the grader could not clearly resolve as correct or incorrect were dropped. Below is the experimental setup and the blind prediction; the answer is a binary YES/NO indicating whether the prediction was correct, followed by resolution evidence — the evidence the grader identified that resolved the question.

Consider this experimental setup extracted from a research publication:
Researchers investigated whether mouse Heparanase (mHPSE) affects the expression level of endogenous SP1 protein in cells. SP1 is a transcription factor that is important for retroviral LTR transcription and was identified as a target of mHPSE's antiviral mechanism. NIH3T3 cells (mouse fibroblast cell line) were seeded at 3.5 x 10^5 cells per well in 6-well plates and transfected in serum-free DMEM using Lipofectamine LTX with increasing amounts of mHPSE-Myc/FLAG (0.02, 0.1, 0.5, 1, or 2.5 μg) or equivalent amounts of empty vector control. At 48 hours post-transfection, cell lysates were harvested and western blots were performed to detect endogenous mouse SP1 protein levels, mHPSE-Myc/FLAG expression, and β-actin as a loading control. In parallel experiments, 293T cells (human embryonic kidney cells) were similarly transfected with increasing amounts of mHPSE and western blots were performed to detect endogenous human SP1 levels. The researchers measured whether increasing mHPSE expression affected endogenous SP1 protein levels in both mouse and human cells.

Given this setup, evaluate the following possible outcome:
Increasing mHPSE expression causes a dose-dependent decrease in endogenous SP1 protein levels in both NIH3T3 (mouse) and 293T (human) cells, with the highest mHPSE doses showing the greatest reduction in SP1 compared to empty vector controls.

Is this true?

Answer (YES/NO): NO